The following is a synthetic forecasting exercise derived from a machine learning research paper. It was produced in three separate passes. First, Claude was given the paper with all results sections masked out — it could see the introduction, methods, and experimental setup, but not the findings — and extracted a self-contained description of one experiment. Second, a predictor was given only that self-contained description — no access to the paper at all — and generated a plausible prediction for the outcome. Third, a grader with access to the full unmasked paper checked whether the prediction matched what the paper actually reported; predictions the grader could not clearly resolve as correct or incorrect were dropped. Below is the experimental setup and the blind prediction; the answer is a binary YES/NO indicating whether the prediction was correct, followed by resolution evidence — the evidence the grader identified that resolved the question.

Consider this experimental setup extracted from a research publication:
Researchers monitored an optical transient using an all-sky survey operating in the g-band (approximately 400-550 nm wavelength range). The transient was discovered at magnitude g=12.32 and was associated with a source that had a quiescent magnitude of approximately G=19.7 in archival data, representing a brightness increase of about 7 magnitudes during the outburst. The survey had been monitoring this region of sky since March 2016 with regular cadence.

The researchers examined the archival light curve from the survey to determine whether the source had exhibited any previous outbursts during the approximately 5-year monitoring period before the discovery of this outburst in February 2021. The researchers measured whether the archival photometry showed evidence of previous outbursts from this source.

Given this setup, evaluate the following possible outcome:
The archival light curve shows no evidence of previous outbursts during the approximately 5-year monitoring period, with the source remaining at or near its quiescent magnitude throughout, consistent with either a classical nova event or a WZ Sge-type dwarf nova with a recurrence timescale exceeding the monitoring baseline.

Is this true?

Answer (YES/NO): YES